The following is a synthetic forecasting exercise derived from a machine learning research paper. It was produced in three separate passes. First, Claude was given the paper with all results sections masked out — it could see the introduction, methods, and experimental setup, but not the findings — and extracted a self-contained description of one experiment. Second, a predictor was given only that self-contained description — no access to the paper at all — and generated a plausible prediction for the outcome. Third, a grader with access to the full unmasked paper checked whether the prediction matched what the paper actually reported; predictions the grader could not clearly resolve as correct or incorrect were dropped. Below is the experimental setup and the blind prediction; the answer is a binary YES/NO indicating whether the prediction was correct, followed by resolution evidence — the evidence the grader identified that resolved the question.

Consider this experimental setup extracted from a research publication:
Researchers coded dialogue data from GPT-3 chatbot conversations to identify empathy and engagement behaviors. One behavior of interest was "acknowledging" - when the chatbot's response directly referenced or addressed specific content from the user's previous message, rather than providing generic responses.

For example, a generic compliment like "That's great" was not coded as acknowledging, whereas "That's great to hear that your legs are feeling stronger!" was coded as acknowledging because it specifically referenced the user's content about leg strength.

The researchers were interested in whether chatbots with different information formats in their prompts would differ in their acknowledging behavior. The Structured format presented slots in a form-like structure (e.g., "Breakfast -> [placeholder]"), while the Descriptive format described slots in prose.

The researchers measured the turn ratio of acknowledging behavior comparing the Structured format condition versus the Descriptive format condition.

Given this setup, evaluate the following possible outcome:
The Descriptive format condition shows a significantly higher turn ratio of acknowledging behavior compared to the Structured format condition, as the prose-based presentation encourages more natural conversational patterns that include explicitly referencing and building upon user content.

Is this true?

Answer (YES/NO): YES